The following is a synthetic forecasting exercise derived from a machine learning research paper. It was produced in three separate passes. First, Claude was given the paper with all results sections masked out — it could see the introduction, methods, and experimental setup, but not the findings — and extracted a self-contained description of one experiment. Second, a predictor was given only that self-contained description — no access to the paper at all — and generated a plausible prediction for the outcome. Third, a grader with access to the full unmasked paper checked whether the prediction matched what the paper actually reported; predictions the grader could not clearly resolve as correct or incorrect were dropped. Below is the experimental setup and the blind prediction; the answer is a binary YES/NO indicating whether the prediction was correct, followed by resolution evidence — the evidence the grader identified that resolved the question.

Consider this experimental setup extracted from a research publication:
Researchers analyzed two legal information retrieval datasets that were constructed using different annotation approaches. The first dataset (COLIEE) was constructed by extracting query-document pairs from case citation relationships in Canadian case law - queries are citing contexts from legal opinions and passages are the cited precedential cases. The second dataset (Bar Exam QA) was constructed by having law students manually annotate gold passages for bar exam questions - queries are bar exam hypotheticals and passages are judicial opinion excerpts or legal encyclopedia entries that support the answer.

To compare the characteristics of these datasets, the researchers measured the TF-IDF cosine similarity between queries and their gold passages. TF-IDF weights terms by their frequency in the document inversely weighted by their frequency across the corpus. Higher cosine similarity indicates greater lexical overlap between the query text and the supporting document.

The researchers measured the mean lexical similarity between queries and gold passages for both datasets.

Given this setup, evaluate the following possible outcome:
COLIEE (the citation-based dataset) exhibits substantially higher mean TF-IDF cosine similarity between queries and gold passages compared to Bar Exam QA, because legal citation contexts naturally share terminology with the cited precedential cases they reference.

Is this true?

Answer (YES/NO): YES